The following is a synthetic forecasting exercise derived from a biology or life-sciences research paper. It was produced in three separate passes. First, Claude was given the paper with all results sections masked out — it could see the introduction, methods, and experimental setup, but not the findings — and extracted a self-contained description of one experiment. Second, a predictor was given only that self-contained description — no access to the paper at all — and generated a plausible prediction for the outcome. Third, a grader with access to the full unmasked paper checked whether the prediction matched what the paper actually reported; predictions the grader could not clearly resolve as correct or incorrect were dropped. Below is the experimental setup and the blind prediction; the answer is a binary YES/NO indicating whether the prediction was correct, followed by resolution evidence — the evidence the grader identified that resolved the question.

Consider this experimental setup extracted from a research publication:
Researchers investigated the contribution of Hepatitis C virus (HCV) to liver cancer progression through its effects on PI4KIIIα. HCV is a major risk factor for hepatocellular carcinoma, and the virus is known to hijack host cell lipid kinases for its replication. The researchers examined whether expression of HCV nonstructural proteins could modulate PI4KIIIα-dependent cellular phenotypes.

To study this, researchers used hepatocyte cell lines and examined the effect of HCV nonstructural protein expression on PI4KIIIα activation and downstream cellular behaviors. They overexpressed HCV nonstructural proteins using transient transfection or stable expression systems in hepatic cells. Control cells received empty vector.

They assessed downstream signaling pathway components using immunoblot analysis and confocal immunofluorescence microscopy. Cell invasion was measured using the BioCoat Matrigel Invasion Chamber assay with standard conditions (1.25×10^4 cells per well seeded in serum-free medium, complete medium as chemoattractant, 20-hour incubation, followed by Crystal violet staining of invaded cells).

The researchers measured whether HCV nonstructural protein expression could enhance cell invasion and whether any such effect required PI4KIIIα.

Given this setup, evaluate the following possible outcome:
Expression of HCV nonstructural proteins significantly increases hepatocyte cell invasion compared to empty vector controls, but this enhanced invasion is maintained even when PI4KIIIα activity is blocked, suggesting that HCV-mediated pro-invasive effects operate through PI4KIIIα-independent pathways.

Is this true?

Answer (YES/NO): NO